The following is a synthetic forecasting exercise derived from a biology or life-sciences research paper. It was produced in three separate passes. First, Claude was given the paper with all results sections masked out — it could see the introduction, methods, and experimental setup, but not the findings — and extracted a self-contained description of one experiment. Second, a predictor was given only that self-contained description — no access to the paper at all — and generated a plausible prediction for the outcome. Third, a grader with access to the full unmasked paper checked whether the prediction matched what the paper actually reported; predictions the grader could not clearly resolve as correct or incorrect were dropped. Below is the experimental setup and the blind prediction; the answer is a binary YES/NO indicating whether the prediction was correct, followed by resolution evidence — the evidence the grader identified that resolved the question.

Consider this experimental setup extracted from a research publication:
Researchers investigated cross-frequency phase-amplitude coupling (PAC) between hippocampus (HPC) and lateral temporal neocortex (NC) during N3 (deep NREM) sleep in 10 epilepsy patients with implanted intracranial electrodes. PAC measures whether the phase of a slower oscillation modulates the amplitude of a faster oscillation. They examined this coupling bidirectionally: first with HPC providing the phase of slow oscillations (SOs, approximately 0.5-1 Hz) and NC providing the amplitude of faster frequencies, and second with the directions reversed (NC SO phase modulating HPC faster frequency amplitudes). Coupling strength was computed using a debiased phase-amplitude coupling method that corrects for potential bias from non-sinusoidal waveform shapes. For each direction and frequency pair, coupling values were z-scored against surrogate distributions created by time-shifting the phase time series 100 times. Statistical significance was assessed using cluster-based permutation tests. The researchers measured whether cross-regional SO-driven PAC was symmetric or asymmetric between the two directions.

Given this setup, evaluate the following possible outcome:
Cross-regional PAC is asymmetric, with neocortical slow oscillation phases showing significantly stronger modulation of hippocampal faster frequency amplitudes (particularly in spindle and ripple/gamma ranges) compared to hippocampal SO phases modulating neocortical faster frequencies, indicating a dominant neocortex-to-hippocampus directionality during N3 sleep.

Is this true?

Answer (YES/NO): NO